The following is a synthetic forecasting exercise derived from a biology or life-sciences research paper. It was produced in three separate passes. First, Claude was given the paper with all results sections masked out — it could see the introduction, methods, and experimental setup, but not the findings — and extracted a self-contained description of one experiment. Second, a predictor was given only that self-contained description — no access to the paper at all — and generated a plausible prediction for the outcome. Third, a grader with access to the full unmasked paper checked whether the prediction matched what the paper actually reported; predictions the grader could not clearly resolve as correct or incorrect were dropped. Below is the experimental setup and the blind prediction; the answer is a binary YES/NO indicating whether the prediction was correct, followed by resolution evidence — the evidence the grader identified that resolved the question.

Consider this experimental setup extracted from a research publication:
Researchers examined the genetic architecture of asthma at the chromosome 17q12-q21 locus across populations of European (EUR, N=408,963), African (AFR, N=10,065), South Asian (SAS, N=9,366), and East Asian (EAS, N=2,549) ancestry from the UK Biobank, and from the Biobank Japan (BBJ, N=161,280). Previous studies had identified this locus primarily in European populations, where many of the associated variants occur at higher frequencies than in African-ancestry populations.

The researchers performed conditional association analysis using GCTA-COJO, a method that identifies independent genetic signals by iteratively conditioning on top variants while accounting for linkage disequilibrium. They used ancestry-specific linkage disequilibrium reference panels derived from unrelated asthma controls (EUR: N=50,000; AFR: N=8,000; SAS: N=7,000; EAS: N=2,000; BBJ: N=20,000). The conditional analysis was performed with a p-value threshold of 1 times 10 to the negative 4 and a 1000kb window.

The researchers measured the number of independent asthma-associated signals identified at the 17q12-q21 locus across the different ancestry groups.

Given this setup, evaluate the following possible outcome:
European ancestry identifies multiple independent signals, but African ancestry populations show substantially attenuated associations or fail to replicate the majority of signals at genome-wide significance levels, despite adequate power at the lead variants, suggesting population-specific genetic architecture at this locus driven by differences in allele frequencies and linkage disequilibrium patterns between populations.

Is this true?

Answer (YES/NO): NO